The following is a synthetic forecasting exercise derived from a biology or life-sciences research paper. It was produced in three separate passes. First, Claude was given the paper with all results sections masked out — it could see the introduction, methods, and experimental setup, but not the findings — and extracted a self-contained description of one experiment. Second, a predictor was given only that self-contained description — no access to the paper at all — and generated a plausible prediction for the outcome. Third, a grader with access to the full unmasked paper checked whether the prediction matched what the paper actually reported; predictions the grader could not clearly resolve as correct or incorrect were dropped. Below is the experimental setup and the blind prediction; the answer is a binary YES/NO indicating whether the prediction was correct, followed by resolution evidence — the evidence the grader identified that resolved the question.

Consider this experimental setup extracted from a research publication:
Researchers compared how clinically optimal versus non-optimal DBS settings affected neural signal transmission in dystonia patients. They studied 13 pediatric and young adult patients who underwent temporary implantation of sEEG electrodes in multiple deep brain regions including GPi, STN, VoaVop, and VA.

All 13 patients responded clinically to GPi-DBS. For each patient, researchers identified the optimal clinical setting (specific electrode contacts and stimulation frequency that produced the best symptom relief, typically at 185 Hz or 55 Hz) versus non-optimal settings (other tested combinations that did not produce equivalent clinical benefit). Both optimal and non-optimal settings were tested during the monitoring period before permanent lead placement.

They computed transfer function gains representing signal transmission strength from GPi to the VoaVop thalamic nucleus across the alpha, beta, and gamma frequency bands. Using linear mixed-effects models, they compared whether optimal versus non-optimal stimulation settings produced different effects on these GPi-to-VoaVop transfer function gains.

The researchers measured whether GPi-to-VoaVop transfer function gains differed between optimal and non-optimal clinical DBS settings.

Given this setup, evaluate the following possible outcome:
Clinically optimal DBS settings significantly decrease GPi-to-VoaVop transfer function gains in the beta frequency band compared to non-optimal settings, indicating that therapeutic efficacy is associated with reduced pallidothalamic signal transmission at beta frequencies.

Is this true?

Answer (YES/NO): NO